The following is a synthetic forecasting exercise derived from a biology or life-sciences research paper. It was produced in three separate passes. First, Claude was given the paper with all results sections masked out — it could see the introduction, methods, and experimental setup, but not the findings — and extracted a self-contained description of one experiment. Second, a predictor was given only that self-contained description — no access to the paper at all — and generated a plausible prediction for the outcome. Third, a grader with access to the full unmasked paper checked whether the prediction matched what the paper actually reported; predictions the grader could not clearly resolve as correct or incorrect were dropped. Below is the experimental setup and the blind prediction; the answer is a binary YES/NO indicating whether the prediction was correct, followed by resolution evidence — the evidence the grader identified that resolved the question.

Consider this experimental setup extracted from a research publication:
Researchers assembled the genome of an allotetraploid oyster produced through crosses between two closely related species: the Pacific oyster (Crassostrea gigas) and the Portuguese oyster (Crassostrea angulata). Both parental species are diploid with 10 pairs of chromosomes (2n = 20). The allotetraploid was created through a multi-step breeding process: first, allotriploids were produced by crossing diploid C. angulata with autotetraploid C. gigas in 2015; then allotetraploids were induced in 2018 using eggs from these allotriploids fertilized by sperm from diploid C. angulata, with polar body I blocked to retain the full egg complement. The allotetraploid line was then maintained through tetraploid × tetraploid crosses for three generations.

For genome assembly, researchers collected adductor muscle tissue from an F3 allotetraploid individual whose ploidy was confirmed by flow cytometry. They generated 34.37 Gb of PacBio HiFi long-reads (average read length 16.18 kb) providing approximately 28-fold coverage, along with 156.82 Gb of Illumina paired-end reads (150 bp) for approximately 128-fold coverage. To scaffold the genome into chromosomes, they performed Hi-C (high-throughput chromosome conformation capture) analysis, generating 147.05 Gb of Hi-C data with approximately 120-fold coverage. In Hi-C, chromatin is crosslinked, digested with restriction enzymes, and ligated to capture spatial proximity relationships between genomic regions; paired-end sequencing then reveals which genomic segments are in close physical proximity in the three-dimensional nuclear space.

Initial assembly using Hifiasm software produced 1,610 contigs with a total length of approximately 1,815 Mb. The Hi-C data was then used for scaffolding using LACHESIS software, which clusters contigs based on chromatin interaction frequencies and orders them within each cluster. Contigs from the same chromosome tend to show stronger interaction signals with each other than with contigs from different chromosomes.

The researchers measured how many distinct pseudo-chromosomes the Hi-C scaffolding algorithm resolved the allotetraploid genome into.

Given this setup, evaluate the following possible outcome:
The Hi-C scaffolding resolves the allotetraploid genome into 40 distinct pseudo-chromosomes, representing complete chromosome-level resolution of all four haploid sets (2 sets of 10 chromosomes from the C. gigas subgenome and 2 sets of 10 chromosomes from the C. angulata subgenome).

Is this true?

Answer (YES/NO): NO